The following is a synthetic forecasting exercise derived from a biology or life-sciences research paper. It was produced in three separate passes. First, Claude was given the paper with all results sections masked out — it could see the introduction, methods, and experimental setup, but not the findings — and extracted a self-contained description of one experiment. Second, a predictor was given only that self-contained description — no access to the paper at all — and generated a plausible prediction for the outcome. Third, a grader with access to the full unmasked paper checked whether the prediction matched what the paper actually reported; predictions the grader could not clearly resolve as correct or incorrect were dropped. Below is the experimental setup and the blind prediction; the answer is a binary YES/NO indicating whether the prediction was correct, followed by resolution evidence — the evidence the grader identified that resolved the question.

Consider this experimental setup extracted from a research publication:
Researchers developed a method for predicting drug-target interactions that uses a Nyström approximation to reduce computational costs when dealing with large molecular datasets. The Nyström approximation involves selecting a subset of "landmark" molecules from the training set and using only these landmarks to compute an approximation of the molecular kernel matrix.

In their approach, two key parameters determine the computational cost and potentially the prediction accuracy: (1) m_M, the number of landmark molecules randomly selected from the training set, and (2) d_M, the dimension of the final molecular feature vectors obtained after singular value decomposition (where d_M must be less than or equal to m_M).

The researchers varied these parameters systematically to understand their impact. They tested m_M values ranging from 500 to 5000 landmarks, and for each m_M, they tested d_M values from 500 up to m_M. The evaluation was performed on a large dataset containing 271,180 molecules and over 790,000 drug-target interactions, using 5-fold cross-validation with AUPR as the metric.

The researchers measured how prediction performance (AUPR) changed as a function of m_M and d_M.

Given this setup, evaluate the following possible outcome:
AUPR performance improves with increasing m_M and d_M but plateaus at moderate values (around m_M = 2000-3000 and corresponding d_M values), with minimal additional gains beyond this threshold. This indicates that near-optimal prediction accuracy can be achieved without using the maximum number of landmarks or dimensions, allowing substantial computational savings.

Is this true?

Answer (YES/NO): YES